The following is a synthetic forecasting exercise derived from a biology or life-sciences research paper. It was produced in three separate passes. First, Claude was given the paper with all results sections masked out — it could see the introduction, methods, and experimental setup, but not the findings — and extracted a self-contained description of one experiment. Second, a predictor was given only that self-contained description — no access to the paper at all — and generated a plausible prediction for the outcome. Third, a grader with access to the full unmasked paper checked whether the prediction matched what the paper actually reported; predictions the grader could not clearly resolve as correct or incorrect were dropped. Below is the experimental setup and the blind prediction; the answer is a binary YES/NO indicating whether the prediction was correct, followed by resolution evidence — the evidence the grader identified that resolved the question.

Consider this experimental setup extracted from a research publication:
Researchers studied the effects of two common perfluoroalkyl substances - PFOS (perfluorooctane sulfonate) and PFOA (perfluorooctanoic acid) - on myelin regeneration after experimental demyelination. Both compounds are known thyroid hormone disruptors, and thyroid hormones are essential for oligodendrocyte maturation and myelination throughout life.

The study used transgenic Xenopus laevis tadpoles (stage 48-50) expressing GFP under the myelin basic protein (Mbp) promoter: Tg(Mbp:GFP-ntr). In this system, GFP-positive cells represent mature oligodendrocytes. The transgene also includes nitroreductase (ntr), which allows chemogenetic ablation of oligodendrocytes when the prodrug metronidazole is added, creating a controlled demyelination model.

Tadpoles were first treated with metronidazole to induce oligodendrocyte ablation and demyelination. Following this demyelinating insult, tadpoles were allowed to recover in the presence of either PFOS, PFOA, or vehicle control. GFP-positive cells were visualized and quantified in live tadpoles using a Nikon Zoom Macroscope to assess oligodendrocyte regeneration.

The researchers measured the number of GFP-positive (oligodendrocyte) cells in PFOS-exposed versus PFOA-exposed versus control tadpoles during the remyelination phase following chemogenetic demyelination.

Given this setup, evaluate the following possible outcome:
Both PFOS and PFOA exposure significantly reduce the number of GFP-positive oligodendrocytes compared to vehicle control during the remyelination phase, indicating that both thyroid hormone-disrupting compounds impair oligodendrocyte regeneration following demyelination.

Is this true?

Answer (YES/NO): NO